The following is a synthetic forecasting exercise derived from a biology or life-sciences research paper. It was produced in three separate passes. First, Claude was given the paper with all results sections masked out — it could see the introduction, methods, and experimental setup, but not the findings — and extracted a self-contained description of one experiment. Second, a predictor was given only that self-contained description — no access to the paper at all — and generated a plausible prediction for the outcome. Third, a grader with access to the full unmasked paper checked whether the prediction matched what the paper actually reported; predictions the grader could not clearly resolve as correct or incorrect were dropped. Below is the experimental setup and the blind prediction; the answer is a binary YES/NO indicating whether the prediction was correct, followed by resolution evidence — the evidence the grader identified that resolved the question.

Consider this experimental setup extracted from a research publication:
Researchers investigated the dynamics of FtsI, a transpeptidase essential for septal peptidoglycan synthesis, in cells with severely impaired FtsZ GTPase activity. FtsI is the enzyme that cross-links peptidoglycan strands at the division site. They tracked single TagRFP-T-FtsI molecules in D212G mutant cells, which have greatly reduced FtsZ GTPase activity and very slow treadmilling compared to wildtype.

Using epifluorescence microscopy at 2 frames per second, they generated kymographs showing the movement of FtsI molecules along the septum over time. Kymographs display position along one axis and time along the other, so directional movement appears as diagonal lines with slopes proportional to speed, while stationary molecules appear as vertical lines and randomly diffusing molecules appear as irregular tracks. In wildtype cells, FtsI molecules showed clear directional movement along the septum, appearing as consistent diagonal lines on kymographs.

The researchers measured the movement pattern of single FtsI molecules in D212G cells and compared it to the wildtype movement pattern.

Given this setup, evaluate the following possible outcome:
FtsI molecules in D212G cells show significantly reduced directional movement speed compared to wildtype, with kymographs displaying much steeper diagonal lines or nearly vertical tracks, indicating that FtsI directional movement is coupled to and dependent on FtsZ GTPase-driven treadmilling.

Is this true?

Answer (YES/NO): YES